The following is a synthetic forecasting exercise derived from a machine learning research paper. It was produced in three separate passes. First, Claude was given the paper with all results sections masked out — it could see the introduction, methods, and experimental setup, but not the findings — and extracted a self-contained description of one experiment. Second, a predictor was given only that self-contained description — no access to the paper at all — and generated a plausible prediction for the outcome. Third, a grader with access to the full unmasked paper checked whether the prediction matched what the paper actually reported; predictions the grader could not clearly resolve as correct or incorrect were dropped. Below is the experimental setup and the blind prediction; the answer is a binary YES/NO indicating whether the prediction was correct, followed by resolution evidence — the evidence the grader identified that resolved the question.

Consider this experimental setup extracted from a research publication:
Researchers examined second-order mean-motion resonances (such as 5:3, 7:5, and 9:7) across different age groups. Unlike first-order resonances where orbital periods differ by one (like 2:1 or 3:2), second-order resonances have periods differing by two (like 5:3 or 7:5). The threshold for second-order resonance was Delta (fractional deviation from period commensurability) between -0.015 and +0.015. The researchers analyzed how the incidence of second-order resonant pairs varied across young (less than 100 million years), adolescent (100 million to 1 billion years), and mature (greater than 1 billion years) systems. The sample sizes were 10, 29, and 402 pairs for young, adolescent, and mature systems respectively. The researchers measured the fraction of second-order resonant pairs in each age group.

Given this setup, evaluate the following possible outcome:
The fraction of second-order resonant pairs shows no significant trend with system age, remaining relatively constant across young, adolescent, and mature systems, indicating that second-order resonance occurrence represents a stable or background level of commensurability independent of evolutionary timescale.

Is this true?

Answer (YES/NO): NO